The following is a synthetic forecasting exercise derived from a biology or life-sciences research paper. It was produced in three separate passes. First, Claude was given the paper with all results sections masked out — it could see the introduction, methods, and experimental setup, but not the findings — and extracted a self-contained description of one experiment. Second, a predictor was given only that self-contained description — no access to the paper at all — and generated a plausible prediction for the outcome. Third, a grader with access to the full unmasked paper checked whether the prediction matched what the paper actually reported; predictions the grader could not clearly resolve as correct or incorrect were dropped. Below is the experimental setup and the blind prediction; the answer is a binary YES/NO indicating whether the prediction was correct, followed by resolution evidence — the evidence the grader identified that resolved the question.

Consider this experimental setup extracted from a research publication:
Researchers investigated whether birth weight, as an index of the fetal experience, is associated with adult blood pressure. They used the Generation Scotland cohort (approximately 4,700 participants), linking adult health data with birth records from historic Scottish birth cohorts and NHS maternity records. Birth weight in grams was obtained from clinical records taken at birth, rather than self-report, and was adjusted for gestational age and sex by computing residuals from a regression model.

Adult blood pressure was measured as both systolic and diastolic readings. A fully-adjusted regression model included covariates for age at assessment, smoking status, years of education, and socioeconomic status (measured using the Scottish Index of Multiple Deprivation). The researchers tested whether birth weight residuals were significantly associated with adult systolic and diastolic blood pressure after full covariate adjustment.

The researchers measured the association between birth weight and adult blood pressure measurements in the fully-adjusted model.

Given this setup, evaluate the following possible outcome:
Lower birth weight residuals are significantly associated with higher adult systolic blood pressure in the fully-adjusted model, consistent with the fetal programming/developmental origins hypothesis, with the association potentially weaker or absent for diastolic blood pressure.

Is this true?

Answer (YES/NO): NO